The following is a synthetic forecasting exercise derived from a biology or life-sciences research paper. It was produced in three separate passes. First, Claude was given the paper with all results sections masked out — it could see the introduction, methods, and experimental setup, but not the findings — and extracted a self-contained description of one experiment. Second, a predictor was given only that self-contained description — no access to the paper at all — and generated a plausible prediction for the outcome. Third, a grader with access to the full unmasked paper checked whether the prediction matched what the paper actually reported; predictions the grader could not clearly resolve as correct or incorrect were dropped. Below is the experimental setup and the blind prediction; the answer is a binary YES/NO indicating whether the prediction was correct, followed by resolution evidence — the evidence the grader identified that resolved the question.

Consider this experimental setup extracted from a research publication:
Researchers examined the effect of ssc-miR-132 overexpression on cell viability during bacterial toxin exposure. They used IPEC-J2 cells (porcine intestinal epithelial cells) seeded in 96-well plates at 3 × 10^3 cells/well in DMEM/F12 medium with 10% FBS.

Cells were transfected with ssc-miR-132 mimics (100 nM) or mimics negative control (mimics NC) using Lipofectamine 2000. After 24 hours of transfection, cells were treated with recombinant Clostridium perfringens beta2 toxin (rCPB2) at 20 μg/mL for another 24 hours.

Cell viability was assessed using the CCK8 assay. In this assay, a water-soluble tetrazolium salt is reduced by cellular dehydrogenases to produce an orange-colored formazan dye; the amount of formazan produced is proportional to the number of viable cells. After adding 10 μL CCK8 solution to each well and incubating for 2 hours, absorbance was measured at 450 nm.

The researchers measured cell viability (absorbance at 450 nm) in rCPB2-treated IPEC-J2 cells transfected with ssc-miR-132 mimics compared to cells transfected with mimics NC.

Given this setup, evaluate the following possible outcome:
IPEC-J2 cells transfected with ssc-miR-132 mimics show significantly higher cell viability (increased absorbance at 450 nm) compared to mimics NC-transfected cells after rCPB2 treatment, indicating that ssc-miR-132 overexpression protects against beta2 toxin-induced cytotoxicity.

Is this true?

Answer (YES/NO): YES